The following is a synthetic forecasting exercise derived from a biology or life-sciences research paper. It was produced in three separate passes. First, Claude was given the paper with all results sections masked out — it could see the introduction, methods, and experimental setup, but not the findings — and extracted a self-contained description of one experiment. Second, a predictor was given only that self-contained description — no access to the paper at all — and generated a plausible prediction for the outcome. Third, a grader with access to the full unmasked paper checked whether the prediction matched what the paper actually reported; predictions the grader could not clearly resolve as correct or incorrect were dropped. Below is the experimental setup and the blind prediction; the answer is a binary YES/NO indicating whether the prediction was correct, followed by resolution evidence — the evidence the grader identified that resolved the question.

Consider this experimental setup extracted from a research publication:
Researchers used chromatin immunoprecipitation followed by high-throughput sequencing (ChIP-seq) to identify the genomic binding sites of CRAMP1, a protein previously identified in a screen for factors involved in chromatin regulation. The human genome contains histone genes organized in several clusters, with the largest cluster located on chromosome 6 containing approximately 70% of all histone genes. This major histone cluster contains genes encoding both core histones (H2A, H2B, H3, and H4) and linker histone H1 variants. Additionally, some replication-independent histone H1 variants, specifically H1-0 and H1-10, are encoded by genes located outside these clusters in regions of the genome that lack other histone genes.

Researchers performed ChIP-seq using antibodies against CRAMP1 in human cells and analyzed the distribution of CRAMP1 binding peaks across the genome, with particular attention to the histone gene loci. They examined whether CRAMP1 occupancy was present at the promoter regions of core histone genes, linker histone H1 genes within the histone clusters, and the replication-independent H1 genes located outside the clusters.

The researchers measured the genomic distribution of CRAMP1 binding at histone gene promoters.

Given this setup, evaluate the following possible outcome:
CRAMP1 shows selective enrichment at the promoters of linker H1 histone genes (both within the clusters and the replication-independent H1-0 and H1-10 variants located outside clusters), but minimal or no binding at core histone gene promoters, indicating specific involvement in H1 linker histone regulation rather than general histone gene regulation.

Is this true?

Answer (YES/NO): NO